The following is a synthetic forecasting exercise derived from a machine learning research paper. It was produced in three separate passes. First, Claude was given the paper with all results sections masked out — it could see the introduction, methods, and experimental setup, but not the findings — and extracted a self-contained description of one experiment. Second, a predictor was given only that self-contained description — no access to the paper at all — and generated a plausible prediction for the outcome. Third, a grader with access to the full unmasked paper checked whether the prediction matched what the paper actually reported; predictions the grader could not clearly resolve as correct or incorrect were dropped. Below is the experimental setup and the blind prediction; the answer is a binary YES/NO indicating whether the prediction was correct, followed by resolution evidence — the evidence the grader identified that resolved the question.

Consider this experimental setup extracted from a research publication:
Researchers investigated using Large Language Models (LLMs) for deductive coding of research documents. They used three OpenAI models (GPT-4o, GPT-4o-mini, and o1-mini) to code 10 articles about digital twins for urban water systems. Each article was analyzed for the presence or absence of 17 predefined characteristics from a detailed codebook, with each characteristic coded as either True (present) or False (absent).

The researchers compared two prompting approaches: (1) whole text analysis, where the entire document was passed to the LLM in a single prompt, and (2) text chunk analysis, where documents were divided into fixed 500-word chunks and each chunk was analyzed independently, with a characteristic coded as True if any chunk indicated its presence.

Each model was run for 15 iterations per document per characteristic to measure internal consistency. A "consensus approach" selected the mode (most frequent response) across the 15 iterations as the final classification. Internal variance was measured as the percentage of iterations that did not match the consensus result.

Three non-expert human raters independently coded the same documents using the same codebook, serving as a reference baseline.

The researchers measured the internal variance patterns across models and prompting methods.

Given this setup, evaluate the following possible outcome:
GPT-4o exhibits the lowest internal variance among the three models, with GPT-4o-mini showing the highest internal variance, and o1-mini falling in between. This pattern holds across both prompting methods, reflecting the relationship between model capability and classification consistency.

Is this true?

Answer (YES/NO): NO